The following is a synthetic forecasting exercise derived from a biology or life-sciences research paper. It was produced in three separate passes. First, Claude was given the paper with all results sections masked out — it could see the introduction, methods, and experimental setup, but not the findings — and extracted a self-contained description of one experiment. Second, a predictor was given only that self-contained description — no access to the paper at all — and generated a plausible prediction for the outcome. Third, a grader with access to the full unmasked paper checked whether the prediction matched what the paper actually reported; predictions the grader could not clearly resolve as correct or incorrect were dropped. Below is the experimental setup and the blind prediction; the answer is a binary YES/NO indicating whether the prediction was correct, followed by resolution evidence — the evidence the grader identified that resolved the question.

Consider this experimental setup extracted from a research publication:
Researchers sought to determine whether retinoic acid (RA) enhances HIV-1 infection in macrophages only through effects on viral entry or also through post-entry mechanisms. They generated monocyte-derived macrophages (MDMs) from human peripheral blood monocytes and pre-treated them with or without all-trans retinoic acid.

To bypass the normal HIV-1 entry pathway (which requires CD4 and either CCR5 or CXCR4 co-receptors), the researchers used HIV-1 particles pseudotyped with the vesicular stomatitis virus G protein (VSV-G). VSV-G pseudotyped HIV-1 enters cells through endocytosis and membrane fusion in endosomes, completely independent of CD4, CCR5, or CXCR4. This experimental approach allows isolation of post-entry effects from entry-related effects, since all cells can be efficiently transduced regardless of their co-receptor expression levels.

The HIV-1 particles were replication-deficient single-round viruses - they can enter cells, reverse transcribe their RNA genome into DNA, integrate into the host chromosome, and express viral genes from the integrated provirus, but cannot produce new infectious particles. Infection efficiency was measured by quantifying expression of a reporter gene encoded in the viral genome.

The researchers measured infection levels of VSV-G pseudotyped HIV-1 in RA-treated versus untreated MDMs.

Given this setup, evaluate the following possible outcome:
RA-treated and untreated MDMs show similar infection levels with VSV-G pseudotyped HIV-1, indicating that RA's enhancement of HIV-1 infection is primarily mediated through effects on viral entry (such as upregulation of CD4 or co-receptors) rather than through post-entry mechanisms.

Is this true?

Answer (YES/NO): NO